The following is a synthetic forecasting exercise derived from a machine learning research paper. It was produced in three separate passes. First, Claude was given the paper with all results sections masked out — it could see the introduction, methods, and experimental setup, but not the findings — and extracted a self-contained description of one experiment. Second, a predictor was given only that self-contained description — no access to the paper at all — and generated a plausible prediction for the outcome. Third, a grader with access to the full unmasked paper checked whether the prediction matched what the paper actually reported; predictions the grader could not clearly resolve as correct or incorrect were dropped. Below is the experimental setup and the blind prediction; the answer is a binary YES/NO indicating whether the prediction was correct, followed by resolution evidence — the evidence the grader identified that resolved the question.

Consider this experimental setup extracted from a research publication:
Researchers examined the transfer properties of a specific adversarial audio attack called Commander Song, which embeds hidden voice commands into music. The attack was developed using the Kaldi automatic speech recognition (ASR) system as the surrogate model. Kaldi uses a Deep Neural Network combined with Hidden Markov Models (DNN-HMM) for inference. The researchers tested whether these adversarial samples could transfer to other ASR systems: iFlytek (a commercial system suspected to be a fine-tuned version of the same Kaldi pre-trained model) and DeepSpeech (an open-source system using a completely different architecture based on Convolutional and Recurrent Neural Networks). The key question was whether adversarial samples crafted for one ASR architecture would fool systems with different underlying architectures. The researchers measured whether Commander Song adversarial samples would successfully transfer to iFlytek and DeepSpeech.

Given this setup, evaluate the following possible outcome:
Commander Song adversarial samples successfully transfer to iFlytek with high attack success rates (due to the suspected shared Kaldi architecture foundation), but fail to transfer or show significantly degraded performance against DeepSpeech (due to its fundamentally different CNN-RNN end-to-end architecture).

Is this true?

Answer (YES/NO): YES